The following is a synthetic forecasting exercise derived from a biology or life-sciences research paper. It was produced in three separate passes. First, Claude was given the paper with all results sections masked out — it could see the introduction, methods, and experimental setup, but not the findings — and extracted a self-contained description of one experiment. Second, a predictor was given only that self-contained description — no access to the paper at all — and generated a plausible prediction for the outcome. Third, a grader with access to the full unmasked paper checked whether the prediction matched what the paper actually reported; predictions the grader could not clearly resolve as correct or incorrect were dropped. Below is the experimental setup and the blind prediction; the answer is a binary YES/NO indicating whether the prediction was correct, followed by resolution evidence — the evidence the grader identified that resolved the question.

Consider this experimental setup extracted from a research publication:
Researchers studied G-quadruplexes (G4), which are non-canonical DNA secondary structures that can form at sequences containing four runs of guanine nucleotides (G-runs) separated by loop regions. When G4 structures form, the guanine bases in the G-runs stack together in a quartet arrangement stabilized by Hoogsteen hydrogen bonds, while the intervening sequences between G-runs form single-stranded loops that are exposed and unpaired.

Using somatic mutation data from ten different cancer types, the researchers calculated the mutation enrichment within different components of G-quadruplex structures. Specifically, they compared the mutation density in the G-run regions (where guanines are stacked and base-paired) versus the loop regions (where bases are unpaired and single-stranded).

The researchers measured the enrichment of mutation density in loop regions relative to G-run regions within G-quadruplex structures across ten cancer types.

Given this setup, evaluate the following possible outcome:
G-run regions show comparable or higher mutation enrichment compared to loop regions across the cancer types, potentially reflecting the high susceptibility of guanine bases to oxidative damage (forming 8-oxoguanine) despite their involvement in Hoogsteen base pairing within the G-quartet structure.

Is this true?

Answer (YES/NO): NO